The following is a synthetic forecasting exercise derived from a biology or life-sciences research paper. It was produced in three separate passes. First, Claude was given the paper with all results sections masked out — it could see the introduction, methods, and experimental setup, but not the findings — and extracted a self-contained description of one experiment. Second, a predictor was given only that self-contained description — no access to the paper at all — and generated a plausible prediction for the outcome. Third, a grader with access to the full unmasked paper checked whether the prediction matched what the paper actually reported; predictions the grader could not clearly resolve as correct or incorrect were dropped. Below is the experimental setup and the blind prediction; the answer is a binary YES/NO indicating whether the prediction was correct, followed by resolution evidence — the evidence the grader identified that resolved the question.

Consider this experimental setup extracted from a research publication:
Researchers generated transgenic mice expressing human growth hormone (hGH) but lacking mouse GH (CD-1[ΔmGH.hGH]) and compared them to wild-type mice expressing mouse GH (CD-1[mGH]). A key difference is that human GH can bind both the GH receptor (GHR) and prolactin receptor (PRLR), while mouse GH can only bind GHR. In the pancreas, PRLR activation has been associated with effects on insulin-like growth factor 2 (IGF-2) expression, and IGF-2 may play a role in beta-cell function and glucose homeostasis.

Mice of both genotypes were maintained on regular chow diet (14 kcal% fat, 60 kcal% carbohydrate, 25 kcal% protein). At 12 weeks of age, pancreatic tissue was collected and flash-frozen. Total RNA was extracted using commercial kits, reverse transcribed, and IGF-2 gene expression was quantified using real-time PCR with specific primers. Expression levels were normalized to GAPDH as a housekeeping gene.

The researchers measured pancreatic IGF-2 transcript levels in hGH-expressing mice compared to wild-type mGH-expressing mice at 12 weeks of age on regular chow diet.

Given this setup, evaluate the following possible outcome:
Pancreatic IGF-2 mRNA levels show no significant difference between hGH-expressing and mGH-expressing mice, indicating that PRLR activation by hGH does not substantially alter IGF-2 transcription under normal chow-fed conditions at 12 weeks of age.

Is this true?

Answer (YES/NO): NO